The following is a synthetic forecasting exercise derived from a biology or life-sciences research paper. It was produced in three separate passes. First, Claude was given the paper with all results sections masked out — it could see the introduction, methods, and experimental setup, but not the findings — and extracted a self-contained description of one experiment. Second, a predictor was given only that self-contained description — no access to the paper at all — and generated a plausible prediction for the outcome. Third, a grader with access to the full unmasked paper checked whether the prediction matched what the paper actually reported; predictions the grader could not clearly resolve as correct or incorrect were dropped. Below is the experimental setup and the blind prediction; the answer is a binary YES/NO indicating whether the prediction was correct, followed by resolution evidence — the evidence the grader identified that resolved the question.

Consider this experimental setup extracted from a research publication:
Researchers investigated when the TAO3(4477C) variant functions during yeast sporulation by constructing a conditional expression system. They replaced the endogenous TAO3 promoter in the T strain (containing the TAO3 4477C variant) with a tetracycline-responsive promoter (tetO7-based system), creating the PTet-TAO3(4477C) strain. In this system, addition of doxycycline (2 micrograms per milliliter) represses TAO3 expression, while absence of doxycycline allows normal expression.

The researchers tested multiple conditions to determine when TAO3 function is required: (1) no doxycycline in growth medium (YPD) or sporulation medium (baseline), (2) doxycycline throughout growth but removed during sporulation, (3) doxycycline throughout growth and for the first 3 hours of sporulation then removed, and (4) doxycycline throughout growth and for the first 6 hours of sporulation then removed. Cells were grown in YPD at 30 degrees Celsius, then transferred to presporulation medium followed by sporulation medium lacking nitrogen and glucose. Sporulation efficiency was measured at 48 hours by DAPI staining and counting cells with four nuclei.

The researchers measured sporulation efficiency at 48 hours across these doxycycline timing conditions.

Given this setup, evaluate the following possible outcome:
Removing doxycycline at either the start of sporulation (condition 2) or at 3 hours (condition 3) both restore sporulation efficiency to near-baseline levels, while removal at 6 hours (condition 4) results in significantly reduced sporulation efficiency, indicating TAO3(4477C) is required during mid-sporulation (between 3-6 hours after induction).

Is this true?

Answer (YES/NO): NO